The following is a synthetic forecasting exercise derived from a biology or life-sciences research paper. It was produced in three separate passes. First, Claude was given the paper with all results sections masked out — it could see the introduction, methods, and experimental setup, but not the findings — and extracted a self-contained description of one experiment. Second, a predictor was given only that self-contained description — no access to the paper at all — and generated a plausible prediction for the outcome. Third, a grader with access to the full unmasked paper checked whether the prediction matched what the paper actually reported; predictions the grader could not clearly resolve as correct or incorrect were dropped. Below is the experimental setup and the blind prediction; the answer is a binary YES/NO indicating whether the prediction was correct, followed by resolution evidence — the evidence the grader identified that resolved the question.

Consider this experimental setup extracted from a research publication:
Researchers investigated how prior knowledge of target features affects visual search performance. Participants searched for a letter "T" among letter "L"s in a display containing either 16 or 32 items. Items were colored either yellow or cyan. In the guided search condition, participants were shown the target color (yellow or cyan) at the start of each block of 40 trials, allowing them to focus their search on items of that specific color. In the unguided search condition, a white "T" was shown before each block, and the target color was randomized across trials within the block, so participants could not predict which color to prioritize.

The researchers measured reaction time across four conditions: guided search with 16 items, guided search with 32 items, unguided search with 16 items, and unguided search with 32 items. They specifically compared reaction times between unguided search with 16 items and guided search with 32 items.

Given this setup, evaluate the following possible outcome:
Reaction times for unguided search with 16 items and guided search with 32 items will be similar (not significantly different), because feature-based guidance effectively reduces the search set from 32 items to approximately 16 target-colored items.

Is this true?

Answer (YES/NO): YES